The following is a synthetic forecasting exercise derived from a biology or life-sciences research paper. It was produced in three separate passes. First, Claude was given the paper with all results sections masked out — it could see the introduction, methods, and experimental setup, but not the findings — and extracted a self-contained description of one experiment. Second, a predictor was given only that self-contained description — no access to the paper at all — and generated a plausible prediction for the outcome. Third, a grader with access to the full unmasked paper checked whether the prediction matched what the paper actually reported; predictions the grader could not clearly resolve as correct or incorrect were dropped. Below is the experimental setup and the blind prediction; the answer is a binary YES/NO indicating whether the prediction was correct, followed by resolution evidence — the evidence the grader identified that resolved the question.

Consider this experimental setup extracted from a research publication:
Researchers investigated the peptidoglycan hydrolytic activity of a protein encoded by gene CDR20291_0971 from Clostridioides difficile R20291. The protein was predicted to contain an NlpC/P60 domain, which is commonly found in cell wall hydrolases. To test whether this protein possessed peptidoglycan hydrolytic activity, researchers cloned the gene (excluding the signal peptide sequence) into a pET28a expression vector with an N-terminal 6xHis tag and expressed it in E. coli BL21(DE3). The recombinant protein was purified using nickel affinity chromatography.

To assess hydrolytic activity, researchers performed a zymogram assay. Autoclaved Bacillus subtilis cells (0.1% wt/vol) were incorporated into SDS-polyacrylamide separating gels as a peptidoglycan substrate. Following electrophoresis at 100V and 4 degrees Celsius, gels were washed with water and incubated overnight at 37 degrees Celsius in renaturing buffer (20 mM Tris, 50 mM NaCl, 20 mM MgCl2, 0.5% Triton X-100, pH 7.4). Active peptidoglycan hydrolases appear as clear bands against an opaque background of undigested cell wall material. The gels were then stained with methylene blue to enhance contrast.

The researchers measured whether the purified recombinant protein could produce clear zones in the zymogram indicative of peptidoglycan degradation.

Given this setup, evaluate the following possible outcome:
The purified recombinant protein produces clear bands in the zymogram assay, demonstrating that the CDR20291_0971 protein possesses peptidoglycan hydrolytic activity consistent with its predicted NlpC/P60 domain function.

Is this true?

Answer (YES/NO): YES